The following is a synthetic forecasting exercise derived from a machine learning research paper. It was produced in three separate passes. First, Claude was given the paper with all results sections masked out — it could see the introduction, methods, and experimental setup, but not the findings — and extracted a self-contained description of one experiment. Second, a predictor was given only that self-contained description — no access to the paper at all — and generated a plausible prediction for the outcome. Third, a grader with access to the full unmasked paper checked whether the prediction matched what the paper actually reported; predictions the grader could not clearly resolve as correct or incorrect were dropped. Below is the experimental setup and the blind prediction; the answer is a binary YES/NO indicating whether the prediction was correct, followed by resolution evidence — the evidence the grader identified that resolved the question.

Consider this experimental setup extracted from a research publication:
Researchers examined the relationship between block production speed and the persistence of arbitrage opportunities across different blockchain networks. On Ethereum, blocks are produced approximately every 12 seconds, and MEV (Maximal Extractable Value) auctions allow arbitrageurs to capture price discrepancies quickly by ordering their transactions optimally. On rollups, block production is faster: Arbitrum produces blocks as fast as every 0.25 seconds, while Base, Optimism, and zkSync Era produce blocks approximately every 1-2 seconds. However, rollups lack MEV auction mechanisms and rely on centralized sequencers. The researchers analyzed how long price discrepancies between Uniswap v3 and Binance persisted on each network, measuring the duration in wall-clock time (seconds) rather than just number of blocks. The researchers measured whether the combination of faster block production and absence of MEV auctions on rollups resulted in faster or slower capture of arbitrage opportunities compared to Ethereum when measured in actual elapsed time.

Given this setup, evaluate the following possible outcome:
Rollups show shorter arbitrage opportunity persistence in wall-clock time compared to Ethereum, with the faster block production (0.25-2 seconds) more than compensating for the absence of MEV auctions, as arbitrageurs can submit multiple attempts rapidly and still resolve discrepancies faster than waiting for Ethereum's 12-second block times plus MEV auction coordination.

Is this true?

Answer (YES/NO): NO